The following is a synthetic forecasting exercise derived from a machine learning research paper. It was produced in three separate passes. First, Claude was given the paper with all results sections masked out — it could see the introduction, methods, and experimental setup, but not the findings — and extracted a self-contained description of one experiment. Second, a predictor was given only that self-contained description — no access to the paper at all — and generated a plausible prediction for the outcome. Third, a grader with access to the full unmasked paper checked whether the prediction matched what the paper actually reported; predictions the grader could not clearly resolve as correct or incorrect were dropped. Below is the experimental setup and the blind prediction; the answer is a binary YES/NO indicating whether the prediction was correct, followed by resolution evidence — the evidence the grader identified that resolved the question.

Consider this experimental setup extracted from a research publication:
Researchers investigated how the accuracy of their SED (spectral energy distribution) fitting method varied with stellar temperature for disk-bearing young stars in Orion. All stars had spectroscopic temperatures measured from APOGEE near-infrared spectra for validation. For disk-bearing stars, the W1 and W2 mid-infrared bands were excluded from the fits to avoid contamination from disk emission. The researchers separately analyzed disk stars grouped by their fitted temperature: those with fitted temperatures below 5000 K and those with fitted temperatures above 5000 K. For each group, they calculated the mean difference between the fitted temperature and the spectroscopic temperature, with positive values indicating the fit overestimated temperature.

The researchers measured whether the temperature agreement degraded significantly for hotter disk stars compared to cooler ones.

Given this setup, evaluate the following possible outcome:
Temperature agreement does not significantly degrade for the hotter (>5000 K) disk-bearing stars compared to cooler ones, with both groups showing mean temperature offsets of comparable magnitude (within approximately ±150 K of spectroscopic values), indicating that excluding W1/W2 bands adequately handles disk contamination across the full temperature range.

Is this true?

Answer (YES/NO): NO